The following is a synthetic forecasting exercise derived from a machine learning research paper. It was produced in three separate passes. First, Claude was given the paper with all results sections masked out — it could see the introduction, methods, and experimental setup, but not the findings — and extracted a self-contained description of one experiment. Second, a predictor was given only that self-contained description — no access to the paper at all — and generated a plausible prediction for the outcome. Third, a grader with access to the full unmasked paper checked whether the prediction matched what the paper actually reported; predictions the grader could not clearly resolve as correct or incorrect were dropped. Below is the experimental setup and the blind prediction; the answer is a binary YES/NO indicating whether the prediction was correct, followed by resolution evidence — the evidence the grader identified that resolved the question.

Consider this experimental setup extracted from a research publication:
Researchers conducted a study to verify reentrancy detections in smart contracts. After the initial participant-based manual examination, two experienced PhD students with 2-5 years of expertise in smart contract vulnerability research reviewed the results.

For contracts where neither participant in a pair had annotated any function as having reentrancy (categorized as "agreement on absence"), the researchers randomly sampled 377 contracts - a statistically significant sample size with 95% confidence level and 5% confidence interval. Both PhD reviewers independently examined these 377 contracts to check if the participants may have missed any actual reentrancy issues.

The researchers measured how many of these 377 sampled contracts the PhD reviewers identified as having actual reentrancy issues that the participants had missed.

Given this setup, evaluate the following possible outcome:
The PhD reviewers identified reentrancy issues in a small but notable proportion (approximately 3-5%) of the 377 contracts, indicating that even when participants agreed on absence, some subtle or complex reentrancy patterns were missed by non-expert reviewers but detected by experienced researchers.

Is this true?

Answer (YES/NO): NO